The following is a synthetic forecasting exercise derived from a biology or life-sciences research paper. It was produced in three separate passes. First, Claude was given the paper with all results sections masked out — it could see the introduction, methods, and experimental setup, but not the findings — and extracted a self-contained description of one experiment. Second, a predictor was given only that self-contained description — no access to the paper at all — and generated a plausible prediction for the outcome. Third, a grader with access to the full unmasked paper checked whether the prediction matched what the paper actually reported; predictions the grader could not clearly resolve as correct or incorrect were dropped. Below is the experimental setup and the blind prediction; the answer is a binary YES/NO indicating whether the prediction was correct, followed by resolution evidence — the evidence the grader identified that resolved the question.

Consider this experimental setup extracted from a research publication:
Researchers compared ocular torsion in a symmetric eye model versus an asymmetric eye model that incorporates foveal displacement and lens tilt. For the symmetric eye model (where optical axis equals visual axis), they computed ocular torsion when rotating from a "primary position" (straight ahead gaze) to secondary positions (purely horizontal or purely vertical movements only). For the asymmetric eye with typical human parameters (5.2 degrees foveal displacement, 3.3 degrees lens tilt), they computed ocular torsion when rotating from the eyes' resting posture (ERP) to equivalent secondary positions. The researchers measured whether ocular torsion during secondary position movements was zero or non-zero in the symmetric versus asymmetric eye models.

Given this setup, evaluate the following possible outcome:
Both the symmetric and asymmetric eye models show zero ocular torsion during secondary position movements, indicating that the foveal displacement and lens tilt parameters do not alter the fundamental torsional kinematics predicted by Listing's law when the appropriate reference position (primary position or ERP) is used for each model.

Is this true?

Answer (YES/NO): NO